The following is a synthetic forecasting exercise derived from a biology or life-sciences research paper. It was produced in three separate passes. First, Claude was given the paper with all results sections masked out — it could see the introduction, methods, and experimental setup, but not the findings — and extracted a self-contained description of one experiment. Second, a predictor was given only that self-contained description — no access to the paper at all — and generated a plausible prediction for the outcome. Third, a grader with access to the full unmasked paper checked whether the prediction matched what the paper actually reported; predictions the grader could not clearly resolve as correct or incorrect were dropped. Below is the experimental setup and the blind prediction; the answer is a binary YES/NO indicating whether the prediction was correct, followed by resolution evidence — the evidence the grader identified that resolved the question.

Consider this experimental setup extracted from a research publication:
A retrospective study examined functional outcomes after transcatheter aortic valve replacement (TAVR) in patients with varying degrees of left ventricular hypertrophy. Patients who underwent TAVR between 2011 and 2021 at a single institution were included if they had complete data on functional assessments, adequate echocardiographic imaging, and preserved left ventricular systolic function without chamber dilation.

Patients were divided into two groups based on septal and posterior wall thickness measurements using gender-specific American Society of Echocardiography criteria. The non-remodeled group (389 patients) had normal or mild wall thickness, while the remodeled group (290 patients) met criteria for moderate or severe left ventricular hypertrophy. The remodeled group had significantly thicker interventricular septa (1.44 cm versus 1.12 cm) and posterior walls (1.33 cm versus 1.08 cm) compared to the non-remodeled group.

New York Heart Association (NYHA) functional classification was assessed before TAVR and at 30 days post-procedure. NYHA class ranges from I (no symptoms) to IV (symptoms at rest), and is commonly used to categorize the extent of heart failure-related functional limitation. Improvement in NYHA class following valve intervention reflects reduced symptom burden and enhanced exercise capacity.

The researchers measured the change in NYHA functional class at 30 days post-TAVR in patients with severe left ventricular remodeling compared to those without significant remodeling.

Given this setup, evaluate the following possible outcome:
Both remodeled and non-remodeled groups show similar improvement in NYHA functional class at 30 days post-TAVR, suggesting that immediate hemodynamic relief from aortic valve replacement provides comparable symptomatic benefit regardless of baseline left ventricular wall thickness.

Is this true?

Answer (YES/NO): YES